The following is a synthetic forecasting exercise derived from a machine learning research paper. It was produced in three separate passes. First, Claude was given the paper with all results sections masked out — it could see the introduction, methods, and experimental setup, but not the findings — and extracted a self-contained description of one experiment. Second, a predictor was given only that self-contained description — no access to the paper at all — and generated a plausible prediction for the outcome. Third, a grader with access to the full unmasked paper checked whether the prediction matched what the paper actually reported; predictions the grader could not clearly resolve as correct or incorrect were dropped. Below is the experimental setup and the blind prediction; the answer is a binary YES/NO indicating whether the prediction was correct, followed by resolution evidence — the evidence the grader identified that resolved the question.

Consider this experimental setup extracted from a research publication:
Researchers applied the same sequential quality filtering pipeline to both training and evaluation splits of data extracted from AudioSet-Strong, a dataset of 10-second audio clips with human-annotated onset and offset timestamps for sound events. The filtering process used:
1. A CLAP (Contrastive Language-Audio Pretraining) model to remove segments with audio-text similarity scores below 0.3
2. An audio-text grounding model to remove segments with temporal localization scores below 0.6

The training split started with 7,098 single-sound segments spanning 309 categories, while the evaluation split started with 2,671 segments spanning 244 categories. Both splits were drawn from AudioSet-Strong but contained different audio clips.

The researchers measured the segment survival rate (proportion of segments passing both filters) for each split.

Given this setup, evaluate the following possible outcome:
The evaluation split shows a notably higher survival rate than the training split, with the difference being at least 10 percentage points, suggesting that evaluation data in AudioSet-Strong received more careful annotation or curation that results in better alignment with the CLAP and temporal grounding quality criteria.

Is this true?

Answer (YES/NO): NO